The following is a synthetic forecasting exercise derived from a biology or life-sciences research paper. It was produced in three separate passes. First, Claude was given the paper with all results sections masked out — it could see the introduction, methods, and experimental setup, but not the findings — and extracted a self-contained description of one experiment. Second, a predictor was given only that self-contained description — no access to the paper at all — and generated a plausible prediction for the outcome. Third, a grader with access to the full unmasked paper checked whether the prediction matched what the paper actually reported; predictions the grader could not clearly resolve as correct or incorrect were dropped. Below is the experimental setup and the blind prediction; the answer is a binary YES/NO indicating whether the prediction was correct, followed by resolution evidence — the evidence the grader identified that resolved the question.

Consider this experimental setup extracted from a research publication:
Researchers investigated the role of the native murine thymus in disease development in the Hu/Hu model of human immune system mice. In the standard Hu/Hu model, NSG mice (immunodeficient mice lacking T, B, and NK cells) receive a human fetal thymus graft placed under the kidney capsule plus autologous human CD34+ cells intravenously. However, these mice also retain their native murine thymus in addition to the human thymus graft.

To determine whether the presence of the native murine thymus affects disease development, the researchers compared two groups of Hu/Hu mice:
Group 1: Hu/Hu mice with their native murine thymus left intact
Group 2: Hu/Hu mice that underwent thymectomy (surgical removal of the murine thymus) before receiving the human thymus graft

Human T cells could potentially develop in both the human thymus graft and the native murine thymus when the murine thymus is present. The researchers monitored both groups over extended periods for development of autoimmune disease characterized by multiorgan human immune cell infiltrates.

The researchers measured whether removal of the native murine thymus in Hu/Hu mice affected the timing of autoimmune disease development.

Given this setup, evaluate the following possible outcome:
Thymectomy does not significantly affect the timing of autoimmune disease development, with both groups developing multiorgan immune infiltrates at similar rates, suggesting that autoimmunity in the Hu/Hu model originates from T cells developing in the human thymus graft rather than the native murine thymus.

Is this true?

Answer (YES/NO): NO